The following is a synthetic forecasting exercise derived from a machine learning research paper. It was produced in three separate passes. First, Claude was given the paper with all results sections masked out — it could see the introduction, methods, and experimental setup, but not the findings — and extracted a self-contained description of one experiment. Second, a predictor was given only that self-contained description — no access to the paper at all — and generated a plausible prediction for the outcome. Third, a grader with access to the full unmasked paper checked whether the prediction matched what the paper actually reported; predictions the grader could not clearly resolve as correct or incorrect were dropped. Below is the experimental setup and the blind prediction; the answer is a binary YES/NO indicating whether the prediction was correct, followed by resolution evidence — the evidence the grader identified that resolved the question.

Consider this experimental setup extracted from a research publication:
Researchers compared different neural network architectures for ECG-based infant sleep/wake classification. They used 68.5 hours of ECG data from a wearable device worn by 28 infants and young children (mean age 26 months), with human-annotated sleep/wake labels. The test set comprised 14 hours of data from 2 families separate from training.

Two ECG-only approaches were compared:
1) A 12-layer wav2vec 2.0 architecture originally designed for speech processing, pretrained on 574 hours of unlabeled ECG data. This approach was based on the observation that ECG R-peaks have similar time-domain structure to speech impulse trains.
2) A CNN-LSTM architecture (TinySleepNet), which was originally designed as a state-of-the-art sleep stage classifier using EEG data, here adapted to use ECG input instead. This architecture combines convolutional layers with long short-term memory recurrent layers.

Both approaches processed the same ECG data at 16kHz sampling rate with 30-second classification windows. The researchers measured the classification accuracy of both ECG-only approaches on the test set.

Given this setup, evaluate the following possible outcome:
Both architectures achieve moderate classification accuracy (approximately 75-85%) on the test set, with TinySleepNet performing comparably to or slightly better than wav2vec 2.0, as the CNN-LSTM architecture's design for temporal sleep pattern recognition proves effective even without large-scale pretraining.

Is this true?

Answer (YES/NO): NO